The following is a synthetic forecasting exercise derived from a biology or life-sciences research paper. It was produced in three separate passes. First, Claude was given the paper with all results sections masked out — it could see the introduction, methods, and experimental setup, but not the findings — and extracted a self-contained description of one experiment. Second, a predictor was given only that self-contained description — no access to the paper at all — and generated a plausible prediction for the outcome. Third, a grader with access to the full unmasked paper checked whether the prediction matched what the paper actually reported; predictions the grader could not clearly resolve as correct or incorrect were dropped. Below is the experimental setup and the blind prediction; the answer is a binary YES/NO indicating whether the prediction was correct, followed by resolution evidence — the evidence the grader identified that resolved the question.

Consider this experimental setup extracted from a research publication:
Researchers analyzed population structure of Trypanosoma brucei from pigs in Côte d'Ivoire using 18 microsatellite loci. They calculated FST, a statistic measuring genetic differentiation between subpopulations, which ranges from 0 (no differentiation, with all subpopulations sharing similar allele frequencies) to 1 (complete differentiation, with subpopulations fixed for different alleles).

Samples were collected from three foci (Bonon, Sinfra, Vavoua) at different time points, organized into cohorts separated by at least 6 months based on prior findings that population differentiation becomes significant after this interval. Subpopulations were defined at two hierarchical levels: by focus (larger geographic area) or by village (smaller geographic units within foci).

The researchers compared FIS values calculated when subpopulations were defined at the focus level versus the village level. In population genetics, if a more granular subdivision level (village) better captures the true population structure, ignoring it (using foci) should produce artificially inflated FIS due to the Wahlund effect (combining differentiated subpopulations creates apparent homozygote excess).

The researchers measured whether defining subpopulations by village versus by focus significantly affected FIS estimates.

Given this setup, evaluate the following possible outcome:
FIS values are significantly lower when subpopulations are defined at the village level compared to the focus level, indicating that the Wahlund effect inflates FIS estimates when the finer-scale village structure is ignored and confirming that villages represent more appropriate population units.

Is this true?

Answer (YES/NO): YES